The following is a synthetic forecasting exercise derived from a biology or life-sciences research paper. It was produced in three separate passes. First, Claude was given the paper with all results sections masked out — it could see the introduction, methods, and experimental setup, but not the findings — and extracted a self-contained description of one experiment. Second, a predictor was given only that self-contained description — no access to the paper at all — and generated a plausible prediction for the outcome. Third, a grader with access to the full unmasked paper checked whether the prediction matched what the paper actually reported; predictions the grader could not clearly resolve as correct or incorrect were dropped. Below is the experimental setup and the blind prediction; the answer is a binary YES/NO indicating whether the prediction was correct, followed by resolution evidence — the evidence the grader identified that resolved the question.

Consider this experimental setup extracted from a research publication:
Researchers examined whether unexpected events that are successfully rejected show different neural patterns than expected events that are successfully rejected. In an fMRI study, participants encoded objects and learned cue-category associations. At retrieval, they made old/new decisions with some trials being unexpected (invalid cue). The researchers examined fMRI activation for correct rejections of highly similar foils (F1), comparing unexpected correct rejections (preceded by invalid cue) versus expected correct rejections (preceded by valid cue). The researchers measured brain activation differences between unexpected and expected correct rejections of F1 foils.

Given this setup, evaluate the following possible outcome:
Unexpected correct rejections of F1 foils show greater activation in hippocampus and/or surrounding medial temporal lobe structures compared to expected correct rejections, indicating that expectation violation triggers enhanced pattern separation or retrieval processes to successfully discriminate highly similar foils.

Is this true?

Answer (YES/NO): NO